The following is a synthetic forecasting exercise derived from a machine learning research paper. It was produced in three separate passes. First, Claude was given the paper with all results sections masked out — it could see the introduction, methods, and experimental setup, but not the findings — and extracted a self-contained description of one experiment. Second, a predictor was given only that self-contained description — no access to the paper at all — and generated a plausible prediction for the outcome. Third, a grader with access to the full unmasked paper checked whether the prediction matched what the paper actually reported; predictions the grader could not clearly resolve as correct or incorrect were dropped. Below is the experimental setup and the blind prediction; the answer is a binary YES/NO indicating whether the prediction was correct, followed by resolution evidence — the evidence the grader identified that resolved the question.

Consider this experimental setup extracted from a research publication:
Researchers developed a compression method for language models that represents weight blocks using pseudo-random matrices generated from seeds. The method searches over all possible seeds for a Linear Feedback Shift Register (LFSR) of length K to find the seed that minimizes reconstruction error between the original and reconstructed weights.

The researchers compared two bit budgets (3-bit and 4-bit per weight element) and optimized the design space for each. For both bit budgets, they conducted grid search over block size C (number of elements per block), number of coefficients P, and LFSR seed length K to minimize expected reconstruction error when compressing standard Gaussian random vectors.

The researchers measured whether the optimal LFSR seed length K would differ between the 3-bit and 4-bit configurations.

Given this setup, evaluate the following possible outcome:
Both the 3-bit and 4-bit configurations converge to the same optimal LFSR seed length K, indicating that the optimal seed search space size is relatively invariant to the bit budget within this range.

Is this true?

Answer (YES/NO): YES